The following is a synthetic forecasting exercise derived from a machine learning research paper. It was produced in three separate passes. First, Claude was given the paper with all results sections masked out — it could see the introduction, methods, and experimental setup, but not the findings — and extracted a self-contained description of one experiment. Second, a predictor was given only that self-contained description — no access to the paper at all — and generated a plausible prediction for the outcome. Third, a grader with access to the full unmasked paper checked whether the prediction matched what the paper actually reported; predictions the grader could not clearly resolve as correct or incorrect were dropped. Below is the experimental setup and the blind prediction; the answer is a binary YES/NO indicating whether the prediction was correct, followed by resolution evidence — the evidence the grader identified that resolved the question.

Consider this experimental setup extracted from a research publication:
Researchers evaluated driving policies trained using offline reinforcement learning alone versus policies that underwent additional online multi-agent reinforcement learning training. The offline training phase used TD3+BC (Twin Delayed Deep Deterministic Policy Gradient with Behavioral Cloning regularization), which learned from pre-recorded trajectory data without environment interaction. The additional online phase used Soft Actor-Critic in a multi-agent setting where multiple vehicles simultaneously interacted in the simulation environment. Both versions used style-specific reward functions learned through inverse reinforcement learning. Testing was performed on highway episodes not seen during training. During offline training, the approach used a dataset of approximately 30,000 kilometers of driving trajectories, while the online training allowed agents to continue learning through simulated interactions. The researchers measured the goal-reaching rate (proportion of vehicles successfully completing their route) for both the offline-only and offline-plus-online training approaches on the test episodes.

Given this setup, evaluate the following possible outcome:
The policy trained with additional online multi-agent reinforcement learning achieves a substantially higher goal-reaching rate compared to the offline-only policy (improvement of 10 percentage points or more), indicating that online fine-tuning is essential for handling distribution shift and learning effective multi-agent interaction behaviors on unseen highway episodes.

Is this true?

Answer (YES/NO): YES